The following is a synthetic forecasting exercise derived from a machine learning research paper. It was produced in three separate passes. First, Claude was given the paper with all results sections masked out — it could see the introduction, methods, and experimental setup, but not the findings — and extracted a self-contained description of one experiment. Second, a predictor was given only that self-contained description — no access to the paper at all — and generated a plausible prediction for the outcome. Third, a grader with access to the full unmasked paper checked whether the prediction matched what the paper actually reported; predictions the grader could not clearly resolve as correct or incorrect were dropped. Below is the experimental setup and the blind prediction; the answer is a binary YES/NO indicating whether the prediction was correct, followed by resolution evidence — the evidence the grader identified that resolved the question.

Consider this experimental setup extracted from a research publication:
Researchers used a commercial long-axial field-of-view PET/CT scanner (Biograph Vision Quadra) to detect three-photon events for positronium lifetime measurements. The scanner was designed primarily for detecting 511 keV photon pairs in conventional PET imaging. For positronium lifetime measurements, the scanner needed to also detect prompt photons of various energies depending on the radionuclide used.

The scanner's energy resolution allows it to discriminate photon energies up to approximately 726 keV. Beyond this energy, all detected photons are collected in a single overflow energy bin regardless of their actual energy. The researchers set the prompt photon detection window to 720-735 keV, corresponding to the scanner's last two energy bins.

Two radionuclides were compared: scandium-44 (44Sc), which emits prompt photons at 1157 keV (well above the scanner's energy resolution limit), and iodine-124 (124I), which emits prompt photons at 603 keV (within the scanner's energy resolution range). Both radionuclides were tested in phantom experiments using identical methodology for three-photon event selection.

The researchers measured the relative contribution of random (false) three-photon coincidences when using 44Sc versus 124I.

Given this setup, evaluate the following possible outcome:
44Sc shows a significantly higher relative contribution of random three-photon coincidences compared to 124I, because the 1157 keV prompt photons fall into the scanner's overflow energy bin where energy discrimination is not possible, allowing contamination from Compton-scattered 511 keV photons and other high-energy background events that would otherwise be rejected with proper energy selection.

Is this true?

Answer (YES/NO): YES